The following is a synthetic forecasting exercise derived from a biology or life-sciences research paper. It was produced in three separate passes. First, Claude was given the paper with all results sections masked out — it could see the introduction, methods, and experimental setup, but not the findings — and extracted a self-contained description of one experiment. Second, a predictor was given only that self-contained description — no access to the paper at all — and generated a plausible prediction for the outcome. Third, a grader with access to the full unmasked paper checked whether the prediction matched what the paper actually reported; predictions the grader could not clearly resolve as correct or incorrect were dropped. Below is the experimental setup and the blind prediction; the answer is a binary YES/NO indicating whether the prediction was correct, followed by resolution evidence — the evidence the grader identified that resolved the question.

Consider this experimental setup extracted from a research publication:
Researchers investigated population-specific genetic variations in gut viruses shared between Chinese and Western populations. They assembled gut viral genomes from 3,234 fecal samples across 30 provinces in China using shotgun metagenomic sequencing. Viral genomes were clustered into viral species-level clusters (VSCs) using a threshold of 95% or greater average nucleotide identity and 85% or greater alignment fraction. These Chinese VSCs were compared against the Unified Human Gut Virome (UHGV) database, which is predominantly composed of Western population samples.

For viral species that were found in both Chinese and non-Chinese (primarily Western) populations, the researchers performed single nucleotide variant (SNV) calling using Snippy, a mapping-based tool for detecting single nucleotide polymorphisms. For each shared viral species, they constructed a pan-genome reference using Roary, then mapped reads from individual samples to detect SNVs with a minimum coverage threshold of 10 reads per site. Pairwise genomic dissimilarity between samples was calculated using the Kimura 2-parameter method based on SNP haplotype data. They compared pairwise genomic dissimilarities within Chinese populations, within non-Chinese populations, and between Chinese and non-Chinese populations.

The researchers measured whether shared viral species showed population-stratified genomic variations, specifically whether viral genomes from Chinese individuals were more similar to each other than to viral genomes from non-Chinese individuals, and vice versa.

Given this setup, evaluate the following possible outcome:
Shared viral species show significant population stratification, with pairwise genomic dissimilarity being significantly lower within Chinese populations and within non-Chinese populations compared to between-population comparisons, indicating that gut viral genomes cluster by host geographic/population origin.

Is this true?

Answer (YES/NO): YES